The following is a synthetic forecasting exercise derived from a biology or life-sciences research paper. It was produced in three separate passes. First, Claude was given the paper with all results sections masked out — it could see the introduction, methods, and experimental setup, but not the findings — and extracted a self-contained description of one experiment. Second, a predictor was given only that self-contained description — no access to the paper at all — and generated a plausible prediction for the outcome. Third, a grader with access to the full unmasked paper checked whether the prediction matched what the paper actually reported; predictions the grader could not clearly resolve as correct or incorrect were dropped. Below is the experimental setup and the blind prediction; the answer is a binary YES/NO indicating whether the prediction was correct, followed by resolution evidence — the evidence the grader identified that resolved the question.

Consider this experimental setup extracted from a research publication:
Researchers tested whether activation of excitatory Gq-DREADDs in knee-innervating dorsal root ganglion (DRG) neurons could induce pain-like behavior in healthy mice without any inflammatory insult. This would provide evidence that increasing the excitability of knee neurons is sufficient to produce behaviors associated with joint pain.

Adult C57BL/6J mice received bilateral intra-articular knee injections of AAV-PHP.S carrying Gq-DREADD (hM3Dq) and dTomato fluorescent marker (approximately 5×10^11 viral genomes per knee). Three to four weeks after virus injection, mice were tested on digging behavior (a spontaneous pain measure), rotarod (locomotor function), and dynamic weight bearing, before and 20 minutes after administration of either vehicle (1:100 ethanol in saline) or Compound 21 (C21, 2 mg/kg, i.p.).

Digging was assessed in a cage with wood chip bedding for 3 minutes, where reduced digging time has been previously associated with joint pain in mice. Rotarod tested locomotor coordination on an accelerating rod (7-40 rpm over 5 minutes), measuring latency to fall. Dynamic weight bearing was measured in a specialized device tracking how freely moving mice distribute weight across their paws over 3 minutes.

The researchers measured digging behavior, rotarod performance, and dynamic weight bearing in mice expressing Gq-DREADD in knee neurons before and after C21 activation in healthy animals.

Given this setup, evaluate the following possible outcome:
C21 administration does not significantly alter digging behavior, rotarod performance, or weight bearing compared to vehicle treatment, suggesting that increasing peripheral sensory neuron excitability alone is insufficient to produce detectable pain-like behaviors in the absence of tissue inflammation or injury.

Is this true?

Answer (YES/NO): NO